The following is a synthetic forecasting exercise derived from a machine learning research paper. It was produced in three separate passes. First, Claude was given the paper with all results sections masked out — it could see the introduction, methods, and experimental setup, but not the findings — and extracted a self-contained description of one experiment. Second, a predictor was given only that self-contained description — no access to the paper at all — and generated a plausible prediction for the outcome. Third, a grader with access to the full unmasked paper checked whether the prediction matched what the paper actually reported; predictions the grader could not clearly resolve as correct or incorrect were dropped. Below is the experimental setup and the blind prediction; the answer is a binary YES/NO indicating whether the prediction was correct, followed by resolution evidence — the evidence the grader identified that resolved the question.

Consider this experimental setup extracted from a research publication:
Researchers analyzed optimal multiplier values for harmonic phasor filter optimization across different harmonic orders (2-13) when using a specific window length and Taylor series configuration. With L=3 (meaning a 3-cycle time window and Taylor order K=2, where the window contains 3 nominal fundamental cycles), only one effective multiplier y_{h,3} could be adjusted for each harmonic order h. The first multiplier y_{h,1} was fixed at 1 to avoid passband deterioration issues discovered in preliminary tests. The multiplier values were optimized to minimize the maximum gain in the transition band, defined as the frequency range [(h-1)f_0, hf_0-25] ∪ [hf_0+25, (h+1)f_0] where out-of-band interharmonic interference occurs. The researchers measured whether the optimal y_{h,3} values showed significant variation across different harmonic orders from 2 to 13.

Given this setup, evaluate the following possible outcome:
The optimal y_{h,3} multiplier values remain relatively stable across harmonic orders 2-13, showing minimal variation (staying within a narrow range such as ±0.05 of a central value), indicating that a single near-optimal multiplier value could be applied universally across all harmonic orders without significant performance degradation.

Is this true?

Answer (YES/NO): YES